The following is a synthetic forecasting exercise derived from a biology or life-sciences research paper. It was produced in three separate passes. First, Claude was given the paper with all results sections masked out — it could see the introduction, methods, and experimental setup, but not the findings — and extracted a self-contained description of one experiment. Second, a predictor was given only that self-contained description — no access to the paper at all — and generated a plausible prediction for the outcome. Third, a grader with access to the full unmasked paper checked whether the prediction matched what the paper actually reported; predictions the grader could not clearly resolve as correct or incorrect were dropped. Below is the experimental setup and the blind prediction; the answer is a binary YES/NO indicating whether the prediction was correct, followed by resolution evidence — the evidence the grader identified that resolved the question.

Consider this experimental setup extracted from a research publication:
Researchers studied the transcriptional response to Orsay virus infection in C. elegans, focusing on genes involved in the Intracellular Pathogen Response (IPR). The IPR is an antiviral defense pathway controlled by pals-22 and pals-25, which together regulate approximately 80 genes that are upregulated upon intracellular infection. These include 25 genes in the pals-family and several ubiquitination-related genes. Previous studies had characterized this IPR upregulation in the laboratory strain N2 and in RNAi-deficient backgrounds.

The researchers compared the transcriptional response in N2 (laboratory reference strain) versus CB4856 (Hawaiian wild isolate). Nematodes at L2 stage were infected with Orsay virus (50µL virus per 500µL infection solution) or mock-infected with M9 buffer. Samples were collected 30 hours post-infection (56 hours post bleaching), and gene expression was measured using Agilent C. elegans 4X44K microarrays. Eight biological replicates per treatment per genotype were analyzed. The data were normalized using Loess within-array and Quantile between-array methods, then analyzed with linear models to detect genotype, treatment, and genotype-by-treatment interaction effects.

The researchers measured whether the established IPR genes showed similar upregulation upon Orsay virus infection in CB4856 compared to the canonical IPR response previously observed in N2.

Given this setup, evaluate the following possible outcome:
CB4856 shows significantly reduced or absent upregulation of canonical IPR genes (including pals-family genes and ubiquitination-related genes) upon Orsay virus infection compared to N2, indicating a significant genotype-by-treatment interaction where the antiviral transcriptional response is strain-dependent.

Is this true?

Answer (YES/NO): YES